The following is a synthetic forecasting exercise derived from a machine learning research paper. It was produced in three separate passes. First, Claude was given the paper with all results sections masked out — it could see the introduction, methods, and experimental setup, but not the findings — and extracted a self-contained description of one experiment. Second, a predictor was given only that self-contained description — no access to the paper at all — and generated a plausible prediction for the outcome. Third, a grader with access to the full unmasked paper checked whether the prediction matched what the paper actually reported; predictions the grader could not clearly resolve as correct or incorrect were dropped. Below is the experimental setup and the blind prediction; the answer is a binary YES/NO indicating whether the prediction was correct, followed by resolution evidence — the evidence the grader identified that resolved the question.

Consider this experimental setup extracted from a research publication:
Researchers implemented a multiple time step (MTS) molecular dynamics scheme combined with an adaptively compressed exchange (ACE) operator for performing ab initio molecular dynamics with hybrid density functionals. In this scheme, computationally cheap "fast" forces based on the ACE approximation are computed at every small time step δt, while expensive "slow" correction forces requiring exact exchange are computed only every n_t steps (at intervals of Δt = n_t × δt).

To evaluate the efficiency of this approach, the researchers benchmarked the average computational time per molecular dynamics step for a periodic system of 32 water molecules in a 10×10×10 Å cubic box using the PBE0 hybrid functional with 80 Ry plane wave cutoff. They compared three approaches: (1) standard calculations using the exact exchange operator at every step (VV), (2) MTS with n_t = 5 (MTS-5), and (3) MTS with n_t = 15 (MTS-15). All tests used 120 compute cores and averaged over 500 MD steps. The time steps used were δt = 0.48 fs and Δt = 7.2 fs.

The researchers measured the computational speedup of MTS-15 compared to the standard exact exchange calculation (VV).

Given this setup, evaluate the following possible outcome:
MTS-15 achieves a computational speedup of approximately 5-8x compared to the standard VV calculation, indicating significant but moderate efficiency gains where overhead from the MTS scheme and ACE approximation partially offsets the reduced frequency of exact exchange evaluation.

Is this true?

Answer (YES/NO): YES